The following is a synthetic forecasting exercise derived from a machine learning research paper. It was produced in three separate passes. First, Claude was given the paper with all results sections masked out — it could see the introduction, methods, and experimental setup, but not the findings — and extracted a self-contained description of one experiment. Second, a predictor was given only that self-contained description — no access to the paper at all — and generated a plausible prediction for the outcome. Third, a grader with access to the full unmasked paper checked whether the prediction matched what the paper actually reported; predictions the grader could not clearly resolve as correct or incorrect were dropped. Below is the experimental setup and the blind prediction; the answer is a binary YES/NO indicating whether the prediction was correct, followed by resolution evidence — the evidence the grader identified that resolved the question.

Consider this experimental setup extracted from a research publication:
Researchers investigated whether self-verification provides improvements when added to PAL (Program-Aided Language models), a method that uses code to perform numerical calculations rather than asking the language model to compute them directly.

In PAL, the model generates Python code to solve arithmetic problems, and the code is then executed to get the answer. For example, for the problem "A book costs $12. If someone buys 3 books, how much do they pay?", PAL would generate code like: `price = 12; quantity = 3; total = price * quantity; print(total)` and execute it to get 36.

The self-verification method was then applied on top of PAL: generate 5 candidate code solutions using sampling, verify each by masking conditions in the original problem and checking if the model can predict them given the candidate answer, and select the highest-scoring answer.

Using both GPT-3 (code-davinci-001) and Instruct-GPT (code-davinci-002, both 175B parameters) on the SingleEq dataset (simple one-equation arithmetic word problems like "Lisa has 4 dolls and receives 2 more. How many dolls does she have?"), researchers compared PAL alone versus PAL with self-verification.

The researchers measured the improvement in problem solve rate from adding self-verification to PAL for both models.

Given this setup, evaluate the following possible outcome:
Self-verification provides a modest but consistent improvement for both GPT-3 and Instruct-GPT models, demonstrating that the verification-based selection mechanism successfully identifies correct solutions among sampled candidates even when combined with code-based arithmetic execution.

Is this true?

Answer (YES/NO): YES